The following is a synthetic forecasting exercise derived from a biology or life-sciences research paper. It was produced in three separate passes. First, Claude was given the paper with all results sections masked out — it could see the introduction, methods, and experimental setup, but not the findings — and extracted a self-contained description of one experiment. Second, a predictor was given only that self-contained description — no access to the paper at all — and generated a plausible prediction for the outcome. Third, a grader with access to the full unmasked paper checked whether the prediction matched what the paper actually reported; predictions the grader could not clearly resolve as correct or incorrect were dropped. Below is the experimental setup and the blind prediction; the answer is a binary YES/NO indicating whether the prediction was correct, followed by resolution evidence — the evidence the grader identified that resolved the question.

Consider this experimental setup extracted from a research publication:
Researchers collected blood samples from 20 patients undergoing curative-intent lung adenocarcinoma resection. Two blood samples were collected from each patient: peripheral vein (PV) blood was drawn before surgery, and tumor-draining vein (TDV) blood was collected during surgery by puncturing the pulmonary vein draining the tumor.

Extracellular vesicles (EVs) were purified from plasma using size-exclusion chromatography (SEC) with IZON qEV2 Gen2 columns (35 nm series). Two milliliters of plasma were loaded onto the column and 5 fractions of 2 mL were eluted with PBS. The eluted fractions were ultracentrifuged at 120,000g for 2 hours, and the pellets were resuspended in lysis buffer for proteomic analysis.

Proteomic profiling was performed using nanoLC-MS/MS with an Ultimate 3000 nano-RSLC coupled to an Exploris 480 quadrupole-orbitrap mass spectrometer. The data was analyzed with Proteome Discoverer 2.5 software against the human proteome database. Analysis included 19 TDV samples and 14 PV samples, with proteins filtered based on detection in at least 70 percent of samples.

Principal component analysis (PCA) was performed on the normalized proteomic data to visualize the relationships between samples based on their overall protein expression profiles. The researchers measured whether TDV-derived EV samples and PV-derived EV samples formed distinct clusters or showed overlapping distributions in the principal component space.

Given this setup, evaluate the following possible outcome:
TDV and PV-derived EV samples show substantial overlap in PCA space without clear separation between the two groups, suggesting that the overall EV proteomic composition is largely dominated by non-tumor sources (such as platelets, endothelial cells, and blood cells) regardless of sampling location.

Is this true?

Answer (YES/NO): NO